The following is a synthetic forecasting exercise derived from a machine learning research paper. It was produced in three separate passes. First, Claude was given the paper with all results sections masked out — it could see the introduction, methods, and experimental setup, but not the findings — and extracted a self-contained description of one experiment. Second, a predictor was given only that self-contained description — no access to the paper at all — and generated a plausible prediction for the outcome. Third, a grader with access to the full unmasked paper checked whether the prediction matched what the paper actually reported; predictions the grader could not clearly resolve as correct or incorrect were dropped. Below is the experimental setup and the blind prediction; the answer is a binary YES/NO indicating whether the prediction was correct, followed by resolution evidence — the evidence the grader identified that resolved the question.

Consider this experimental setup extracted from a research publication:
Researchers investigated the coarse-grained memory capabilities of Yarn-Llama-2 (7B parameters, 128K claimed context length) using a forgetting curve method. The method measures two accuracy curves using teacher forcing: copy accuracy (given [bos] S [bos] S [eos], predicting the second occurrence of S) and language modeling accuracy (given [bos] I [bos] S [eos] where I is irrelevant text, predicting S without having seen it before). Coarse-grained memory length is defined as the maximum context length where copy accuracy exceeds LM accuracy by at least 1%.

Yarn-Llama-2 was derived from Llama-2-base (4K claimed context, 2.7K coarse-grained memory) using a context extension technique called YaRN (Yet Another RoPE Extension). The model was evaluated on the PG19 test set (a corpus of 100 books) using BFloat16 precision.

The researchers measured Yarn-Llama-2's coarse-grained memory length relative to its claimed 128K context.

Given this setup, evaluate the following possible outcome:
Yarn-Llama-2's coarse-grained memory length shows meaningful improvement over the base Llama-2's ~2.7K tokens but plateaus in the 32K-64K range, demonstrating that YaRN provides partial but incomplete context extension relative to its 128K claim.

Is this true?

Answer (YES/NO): NO